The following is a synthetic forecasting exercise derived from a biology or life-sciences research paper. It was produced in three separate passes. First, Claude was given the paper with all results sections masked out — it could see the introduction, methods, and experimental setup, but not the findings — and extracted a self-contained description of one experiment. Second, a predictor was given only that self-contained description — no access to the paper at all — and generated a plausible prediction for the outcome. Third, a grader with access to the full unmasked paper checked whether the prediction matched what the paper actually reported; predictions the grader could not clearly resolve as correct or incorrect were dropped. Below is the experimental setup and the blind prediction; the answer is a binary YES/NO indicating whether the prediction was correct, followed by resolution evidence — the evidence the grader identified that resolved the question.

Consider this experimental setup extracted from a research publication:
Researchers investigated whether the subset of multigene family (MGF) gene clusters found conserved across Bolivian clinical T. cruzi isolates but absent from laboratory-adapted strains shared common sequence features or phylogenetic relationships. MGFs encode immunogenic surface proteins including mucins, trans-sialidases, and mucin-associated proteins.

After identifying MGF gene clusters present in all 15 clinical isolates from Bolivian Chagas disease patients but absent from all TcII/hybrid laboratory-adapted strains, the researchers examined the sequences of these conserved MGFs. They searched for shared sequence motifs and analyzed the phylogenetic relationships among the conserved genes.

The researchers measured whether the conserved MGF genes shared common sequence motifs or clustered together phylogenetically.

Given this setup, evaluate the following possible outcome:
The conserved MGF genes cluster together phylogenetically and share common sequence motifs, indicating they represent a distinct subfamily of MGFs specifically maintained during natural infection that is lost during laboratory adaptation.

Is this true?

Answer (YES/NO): NO